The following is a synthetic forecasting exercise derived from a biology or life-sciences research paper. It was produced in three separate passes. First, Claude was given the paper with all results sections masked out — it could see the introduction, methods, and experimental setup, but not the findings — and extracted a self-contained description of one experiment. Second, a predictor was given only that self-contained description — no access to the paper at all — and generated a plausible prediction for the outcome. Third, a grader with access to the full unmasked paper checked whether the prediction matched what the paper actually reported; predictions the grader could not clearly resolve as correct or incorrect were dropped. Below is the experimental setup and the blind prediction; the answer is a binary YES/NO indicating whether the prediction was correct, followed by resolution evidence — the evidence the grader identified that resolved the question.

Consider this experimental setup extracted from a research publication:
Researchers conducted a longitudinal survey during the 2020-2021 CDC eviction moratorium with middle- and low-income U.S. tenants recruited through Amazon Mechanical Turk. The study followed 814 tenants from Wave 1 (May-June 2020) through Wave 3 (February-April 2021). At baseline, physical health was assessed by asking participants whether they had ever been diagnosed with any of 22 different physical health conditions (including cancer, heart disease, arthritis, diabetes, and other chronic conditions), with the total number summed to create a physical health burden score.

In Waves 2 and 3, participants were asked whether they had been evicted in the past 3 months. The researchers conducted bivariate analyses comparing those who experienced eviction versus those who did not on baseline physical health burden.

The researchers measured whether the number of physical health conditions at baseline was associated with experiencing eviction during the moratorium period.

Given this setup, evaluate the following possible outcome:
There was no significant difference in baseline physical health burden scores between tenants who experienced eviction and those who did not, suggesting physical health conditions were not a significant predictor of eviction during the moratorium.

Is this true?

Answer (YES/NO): NO